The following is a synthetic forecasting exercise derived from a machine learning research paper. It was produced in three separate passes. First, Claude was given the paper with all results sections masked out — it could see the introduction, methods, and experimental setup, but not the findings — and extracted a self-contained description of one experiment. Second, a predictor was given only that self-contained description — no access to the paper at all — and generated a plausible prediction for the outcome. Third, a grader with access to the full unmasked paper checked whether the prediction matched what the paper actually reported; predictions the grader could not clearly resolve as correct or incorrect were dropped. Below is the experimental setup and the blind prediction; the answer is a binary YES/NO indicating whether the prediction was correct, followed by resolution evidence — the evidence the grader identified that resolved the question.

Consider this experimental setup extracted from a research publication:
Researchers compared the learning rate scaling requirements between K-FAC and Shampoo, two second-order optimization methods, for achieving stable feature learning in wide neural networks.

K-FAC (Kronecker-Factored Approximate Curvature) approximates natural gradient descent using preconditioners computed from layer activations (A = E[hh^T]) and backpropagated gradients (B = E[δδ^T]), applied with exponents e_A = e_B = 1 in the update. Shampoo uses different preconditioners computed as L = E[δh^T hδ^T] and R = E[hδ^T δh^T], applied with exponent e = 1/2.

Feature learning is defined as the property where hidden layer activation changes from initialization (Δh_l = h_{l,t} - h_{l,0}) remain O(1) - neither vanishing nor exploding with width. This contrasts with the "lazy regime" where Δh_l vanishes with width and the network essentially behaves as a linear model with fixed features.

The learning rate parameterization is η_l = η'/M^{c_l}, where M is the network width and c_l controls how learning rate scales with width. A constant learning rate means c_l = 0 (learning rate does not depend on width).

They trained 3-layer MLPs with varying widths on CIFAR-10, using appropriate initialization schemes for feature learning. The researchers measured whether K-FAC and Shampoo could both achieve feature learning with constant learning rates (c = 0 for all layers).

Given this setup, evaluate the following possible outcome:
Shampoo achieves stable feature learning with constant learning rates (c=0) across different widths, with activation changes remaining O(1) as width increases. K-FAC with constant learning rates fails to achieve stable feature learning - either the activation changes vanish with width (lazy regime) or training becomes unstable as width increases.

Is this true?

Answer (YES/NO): NO